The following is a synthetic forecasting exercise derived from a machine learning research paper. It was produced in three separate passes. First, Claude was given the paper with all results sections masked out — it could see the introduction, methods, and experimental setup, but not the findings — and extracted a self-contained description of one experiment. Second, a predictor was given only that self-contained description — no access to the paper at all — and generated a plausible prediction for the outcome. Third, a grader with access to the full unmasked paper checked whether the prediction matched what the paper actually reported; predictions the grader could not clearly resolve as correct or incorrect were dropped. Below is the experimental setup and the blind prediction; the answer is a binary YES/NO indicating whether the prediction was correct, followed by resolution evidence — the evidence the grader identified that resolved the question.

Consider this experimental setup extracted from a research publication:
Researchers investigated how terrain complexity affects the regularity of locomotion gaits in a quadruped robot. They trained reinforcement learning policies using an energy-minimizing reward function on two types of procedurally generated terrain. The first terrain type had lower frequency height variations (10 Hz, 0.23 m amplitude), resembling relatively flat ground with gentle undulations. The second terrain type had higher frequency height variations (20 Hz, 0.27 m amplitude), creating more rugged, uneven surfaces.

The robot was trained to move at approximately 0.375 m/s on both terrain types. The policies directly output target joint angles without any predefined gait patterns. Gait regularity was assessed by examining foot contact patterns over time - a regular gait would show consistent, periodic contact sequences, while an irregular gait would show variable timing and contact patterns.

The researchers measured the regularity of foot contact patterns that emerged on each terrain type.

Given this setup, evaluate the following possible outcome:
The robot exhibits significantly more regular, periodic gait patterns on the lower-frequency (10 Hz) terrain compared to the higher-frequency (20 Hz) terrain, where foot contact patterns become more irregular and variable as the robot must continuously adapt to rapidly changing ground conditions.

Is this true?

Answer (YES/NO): YES